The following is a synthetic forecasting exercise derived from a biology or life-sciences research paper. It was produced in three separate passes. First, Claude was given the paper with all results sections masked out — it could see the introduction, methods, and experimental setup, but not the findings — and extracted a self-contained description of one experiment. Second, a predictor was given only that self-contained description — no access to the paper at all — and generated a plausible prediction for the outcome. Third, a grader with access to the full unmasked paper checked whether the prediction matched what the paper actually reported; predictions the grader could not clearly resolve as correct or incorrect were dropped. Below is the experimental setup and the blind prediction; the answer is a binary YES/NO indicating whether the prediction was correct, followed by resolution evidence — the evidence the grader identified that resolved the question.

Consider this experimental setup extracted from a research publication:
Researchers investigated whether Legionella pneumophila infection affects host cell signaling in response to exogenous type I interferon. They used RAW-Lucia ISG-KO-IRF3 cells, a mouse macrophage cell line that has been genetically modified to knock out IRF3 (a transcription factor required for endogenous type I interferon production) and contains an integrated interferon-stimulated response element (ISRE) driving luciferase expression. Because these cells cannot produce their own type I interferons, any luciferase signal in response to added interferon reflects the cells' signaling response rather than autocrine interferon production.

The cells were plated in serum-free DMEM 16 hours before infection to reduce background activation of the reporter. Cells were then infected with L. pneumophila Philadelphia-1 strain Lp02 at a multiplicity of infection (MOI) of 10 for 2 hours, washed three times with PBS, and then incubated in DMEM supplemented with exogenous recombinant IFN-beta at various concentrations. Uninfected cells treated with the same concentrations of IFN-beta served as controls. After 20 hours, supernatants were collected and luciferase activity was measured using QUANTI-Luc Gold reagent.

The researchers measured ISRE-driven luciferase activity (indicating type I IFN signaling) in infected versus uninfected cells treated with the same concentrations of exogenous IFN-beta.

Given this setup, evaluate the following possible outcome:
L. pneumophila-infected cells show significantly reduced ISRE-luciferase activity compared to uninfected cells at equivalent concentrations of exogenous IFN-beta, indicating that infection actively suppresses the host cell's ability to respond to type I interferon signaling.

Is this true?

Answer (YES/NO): YES